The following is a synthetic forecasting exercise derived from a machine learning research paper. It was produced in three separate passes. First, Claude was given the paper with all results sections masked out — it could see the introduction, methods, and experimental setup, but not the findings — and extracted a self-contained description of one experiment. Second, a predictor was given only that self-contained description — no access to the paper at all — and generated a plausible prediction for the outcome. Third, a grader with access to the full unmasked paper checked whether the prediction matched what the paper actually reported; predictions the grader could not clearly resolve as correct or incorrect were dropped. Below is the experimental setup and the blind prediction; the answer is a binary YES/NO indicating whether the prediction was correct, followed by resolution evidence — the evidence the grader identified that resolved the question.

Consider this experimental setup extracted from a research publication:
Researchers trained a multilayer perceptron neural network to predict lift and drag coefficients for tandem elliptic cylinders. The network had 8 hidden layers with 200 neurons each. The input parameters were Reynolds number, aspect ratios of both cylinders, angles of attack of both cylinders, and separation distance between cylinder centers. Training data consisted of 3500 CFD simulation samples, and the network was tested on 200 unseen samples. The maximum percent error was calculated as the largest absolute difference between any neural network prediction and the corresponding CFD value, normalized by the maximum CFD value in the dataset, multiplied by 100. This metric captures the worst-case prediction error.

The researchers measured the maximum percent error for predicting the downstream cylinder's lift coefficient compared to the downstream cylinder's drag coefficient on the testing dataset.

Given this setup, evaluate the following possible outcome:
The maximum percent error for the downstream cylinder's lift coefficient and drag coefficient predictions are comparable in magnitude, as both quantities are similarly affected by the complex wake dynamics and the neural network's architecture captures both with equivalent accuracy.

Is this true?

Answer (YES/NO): NO